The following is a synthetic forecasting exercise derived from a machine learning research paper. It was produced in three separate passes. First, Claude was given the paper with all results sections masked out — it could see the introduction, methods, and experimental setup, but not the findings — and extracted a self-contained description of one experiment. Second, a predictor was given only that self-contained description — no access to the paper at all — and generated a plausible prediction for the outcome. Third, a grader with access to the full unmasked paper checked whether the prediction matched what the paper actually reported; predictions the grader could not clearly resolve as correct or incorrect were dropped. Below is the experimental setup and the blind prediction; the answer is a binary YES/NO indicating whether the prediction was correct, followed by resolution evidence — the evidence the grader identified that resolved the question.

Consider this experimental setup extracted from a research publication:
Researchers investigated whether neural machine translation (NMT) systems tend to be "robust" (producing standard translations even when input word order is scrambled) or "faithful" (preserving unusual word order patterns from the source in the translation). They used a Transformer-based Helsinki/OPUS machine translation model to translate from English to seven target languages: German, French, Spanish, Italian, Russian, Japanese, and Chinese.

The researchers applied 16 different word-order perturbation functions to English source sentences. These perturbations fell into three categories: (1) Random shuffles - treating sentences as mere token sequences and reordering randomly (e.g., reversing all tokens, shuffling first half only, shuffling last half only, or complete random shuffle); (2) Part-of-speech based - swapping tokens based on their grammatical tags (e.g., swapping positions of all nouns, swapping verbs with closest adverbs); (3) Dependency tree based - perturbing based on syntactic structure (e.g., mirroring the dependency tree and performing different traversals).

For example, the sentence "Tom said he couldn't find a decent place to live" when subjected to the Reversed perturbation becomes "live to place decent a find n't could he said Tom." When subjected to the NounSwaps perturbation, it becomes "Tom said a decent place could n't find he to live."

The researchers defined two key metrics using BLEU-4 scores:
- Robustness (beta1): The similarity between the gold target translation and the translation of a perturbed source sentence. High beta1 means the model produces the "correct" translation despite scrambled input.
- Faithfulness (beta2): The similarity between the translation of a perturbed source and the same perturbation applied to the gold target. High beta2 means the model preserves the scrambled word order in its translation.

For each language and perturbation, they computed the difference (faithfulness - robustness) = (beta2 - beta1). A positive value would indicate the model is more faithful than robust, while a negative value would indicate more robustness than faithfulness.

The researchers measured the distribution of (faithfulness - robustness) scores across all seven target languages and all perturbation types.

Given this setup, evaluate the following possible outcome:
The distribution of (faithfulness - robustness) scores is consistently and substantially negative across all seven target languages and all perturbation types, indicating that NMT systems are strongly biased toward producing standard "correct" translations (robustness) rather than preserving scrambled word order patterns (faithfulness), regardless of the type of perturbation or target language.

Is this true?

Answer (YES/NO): YES